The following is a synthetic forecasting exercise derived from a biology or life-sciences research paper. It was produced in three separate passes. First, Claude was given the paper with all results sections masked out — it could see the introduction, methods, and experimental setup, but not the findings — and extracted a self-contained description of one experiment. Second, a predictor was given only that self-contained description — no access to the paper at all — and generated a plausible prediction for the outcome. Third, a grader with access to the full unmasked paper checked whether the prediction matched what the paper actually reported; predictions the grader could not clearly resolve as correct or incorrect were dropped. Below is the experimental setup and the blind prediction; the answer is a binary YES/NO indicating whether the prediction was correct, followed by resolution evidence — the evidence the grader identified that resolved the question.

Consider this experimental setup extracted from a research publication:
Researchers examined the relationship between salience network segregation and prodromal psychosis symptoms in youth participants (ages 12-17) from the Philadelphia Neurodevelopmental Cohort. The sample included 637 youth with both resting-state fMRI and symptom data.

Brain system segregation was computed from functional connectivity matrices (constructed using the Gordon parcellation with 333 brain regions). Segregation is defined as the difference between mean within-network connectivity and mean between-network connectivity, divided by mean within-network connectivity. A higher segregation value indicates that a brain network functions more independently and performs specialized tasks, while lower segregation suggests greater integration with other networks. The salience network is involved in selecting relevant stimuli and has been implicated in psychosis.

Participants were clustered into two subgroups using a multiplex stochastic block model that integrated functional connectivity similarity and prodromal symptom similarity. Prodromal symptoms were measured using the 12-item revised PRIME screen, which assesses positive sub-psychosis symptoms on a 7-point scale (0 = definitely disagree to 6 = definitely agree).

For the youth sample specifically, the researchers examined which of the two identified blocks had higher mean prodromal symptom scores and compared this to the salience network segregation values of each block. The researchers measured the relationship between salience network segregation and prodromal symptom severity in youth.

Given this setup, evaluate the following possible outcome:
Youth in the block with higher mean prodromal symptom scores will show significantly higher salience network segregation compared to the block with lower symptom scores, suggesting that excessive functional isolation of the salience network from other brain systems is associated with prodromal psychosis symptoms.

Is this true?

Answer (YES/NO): YES